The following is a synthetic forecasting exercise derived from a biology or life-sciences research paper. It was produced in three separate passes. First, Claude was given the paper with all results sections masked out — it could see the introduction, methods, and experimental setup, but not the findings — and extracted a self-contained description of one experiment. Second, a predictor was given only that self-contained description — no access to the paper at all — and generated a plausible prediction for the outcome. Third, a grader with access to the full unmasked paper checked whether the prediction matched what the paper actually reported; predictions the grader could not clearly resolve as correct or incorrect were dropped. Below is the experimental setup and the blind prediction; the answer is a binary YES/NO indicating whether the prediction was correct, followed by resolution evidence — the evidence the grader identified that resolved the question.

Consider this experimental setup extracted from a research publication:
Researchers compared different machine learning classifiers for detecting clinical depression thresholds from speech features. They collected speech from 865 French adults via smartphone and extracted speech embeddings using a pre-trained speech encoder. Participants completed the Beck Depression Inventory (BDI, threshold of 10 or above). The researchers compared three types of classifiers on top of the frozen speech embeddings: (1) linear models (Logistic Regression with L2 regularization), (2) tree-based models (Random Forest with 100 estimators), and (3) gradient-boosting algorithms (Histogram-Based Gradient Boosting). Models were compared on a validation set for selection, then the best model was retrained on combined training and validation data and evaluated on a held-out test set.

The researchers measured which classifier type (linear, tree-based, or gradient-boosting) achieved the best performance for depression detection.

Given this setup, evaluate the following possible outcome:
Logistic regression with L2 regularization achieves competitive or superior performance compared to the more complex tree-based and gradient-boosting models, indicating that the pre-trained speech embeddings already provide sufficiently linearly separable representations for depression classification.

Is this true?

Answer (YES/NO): YES